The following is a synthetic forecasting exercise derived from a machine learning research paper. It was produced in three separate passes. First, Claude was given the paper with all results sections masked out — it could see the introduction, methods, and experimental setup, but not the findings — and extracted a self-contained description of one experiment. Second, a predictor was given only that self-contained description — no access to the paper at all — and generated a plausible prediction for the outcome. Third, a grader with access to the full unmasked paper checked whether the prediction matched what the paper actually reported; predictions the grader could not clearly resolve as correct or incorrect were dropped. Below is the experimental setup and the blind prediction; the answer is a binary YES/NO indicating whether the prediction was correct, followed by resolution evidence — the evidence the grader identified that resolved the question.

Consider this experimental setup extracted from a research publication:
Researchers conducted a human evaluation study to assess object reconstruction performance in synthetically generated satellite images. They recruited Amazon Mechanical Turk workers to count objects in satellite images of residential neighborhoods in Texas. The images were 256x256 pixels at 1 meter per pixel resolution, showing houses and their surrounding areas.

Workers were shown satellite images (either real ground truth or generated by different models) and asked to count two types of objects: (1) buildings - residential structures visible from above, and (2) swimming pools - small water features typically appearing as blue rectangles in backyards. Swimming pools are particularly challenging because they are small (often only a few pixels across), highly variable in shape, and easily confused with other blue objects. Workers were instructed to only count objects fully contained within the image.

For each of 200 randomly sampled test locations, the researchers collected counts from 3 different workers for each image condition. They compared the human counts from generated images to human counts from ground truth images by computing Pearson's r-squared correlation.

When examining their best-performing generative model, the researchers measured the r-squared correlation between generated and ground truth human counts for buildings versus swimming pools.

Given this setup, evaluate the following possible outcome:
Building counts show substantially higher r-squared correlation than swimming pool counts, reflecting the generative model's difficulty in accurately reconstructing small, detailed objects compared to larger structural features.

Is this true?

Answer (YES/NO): YES